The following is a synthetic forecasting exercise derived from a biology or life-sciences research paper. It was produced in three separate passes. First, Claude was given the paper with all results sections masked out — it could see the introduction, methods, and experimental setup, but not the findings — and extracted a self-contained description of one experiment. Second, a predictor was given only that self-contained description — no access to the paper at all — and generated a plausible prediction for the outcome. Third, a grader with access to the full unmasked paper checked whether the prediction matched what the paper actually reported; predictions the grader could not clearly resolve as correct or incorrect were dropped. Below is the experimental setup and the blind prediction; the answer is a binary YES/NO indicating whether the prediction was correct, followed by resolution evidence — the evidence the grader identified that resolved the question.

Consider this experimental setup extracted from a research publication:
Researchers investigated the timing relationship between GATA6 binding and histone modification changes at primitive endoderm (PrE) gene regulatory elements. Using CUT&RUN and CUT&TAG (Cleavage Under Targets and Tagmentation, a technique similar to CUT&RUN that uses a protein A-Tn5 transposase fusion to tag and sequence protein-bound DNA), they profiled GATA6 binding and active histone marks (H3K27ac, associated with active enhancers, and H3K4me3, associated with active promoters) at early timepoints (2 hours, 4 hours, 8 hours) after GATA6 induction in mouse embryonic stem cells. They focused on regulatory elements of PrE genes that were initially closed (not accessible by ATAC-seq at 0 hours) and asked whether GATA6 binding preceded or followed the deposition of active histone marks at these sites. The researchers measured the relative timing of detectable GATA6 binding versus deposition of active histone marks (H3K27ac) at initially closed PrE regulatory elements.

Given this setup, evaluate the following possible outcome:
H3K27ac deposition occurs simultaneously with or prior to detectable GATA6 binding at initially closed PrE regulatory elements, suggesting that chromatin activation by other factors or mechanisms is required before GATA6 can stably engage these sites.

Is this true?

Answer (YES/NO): NO